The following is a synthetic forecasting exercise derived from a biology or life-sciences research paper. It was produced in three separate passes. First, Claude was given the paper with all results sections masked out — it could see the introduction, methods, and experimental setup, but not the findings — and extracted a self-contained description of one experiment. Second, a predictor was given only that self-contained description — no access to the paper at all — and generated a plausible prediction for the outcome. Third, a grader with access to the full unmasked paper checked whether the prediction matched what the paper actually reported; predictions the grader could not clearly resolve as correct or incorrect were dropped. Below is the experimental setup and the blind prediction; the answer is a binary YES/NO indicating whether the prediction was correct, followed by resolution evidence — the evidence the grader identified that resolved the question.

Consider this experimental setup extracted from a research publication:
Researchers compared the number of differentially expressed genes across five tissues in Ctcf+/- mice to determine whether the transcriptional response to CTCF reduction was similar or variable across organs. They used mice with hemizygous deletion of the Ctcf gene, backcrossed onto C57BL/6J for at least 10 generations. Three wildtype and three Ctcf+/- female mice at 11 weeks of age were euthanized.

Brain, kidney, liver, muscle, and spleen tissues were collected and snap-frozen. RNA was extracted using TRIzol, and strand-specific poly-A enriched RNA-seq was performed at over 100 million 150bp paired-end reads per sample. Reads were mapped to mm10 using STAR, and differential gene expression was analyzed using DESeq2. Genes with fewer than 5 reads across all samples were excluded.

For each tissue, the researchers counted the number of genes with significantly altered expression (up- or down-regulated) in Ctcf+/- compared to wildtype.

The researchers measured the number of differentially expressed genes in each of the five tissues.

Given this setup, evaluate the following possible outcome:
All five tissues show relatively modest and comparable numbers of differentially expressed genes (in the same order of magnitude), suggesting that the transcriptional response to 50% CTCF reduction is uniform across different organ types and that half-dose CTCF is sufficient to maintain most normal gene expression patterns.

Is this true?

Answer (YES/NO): NO